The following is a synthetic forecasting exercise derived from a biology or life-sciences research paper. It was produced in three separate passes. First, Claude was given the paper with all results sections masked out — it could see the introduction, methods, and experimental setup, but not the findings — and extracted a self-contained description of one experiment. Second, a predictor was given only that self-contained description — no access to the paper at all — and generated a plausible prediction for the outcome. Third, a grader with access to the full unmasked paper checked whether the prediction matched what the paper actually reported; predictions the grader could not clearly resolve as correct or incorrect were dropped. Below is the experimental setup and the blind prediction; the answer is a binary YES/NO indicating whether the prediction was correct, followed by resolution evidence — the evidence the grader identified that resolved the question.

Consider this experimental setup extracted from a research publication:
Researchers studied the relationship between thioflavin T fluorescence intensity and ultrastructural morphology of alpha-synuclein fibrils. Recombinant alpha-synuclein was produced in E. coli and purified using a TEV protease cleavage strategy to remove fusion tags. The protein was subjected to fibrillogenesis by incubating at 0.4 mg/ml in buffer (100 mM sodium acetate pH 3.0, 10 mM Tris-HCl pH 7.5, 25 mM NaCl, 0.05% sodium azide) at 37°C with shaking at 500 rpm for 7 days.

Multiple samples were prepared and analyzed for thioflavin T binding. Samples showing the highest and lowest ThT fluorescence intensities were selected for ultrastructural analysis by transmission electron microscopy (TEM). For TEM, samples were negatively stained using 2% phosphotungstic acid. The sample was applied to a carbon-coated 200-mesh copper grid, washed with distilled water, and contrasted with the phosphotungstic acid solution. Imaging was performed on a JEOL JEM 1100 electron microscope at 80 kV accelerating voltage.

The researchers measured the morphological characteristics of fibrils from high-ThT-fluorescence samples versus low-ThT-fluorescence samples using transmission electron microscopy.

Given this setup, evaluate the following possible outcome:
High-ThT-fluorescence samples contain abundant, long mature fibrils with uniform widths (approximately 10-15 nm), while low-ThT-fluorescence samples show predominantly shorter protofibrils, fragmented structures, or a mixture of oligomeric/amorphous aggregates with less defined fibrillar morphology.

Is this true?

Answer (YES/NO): NO